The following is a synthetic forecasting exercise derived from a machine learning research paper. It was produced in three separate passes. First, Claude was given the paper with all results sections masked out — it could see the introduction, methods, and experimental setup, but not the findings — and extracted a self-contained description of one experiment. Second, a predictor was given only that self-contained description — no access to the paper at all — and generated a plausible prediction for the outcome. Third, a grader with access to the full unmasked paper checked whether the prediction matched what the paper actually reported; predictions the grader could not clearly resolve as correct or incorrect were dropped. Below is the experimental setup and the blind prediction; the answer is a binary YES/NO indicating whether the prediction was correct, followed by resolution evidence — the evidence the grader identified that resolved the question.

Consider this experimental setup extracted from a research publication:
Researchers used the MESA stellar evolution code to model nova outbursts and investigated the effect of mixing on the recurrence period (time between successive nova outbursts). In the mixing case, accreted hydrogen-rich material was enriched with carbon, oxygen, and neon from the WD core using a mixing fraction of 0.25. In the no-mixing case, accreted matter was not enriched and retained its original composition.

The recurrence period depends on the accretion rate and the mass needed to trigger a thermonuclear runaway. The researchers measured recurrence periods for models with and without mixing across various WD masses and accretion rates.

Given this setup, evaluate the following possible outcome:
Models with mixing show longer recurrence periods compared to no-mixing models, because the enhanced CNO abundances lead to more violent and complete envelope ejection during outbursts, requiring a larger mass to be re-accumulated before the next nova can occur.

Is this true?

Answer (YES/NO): NO